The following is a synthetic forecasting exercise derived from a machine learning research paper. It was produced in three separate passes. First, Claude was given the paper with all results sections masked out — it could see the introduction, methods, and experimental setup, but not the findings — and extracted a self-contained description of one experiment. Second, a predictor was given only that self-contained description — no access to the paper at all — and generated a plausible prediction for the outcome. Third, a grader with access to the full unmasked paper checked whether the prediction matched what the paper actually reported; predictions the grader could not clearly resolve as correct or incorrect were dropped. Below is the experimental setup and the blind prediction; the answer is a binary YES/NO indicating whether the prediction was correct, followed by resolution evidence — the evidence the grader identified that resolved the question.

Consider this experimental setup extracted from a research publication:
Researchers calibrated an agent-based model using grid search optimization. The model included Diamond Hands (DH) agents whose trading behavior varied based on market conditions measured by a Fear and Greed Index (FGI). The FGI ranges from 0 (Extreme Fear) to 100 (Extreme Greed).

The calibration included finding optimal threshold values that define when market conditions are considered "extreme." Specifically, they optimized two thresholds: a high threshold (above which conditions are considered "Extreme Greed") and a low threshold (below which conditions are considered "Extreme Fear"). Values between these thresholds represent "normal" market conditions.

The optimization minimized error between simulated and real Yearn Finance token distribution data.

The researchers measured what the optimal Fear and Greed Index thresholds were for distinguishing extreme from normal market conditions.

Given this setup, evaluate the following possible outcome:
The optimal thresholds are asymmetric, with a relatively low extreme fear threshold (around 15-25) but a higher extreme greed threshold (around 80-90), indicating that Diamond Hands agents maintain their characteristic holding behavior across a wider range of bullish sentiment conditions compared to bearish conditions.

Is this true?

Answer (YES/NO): NO